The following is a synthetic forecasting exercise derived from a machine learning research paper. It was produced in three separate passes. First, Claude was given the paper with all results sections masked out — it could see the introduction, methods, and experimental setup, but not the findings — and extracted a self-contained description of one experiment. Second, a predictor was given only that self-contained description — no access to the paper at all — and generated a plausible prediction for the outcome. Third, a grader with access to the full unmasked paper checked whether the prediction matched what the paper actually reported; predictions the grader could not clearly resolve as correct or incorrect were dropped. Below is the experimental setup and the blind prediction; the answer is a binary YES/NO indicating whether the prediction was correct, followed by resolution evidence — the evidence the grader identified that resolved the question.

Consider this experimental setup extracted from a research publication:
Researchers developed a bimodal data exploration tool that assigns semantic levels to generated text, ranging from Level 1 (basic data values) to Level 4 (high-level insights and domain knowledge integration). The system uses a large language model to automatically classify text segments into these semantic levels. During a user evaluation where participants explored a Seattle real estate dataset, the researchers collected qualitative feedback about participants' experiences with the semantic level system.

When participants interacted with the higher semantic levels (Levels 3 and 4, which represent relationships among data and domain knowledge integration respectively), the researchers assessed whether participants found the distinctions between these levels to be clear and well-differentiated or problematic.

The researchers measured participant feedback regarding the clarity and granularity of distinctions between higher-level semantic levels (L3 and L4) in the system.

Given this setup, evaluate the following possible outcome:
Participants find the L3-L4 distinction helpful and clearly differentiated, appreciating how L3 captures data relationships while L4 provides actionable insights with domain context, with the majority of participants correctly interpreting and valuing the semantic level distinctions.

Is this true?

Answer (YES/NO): NO